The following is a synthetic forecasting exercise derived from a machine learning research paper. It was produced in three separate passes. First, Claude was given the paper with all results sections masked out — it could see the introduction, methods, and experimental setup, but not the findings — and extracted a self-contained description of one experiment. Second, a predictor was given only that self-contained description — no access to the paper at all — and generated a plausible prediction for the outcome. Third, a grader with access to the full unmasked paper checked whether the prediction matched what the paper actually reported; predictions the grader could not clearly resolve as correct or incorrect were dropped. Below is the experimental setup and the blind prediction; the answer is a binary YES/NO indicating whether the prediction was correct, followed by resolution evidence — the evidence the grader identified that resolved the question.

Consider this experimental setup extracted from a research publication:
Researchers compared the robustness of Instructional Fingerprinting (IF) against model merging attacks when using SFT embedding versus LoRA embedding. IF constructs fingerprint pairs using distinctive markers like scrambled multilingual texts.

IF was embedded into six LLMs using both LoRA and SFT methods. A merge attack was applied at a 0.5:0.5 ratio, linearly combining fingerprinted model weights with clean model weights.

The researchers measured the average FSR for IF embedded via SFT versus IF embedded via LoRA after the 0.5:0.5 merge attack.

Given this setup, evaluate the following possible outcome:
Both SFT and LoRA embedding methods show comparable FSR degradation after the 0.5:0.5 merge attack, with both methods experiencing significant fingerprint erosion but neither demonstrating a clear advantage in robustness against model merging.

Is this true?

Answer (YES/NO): NO